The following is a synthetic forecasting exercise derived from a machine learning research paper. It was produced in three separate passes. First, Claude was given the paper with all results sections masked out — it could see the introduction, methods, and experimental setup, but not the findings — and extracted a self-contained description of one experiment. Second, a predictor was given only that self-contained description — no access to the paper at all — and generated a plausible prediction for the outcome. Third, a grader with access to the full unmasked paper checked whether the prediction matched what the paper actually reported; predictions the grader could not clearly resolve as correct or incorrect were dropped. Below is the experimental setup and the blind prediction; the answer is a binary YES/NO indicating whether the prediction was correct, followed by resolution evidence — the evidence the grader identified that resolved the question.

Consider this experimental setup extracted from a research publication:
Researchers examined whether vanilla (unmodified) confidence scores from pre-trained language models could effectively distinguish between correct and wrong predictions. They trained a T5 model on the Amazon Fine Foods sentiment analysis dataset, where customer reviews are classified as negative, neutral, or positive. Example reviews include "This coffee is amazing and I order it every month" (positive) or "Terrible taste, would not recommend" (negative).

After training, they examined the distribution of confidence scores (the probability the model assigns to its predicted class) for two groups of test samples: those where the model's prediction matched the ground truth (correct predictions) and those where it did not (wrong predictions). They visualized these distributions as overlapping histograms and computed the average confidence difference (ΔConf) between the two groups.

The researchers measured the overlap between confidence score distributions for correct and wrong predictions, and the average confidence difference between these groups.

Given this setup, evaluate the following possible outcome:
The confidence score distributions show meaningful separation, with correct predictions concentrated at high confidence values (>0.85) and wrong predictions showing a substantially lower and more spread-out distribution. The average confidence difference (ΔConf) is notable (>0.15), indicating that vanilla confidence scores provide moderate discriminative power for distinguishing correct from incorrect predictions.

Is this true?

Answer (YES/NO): NO